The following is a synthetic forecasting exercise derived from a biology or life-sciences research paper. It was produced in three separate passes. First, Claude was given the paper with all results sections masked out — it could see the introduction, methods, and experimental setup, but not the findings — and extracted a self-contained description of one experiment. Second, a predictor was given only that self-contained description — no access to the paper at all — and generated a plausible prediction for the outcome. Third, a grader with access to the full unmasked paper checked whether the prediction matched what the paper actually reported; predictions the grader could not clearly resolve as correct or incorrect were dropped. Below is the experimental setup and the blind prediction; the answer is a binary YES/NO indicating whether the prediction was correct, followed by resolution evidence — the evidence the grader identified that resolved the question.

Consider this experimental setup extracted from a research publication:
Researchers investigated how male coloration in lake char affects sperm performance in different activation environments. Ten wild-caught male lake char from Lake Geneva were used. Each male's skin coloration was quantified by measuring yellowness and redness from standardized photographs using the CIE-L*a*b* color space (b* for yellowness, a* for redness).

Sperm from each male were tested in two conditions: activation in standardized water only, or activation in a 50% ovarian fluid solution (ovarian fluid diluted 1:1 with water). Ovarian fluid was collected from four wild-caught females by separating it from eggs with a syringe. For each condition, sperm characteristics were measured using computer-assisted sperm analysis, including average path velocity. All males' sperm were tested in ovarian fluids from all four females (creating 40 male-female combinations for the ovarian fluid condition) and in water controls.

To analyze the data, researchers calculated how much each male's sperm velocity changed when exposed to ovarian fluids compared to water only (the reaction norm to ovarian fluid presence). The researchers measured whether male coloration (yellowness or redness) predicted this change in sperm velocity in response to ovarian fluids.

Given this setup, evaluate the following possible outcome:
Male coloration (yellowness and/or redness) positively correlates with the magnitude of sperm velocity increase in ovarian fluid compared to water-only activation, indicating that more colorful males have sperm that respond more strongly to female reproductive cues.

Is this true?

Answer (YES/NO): YES